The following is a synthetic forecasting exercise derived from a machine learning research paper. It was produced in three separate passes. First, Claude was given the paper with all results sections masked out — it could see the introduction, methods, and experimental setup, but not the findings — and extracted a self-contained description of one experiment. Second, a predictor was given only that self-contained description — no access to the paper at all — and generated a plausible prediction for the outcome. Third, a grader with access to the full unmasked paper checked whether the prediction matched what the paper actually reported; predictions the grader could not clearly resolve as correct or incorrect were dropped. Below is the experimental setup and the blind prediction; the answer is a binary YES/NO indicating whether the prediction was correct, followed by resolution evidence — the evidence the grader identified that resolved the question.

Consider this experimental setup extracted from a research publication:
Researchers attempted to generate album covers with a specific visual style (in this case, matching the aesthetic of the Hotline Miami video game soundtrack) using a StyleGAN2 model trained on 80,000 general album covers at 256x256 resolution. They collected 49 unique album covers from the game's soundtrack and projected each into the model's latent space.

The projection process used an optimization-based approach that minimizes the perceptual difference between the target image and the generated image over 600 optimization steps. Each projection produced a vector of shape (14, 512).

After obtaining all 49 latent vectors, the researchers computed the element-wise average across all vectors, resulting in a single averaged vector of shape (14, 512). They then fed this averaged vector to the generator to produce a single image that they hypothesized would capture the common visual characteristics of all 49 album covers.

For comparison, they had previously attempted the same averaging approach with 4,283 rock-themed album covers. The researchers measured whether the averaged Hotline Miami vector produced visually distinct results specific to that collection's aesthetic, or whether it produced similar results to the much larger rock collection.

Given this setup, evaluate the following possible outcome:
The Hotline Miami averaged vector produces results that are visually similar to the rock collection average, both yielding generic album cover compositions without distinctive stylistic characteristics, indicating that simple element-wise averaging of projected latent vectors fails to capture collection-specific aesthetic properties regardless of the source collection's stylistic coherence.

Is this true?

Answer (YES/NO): YES